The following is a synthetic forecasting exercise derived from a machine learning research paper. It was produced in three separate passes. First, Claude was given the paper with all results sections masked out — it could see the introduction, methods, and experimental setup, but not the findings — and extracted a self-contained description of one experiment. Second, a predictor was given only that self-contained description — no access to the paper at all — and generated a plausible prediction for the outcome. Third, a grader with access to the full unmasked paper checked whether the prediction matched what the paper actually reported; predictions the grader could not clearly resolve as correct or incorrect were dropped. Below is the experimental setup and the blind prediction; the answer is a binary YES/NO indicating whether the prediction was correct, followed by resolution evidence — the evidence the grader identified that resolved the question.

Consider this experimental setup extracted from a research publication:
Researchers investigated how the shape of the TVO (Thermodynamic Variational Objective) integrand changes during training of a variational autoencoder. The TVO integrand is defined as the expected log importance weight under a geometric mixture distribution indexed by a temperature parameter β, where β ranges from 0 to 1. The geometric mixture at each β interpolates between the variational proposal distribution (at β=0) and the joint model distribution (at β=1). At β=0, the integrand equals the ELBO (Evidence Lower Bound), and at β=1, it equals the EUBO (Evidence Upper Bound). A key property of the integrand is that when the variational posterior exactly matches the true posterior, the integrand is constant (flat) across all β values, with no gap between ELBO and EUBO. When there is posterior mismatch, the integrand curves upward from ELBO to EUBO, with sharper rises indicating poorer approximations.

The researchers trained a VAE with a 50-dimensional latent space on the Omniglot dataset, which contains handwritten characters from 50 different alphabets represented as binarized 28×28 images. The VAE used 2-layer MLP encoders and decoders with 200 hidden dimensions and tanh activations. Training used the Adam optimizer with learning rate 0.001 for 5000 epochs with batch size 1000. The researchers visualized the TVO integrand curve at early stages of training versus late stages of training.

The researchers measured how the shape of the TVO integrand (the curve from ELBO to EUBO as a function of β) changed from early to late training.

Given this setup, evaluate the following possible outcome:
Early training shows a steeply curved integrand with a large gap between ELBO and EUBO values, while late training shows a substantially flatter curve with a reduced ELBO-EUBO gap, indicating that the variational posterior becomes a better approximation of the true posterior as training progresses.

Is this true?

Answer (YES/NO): YES